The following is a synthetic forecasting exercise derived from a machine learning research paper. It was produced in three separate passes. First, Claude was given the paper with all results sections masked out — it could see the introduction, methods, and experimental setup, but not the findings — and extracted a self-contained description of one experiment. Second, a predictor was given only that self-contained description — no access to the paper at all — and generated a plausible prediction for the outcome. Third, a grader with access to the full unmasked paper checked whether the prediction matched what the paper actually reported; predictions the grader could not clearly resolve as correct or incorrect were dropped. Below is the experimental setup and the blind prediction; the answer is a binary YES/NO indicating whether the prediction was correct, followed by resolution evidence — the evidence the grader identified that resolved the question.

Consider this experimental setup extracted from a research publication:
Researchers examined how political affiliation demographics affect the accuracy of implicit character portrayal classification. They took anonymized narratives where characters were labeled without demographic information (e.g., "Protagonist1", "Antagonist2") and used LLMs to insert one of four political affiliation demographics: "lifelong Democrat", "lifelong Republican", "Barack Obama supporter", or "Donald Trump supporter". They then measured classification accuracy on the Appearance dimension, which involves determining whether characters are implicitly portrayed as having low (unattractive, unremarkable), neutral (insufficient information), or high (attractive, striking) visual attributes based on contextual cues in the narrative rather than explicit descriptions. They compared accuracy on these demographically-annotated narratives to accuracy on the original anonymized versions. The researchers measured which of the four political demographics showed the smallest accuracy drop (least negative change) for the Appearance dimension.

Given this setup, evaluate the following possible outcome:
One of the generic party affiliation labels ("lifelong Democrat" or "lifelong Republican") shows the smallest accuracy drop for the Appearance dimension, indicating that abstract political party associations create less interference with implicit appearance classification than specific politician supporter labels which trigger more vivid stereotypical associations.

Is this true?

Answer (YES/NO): YES